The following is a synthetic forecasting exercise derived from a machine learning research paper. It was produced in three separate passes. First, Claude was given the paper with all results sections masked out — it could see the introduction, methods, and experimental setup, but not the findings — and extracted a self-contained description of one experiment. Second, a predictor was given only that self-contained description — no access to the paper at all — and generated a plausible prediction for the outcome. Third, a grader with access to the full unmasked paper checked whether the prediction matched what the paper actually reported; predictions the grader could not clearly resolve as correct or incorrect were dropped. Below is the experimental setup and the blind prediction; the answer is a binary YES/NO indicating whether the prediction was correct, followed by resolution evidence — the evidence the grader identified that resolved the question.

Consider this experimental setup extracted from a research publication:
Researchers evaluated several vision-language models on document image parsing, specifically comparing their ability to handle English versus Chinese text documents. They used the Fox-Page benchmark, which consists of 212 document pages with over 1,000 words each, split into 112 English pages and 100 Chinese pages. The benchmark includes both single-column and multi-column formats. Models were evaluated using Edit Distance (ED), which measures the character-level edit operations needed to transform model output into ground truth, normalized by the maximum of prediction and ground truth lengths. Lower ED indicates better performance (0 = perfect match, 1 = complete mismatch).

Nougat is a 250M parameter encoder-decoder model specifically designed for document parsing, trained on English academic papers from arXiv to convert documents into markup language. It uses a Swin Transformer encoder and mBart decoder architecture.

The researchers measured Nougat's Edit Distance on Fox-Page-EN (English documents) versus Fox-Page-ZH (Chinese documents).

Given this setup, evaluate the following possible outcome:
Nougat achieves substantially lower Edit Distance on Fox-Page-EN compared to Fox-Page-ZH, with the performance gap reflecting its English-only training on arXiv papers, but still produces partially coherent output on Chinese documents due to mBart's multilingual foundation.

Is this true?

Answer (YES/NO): NO